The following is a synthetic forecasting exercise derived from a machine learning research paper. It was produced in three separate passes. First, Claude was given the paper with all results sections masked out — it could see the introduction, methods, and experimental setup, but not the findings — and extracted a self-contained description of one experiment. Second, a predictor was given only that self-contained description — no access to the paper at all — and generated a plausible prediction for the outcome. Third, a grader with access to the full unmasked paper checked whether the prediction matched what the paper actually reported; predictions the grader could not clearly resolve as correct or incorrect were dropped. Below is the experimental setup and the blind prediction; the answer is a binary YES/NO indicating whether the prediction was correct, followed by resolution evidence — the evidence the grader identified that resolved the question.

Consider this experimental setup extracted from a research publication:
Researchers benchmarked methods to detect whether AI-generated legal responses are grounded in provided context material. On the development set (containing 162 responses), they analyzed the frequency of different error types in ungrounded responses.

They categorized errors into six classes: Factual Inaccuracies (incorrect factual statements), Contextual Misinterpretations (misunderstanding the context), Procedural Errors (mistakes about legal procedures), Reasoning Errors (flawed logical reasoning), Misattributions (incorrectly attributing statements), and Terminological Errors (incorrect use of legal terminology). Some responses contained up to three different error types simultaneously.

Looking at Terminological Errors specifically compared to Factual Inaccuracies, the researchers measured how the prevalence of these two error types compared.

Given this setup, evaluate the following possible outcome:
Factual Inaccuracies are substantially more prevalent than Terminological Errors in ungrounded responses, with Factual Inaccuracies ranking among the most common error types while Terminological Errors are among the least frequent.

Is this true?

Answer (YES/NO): YES